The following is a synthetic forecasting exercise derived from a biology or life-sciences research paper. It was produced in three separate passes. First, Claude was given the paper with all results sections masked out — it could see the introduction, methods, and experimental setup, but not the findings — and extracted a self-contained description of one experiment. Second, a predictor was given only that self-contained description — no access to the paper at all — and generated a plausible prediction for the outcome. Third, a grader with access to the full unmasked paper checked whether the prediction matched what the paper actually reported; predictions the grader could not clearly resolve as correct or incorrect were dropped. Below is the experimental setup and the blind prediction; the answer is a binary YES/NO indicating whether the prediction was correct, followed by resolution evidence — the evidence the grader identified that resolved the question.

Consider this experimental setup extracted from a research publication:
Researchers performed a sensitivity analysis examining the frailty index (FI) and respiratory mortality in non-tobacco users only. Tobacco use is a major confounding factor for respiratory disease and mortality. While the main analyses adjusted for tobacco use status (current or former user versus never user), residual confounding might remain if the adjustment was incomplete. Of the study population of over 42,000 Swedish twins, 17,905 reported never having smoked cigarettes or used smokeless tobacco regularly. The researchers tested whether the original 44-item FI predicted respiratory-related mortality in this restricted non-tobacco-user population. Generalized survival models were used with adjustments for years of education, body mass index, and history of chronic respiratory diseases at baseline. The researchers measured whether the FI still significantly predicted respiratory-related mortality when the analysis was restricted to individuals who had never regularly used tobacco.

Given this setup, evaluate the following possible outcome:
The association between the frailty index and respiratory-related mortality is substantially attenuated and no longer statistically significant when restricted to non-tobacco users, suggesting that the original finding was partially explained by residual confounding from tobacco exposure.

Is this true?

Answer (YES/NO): NO